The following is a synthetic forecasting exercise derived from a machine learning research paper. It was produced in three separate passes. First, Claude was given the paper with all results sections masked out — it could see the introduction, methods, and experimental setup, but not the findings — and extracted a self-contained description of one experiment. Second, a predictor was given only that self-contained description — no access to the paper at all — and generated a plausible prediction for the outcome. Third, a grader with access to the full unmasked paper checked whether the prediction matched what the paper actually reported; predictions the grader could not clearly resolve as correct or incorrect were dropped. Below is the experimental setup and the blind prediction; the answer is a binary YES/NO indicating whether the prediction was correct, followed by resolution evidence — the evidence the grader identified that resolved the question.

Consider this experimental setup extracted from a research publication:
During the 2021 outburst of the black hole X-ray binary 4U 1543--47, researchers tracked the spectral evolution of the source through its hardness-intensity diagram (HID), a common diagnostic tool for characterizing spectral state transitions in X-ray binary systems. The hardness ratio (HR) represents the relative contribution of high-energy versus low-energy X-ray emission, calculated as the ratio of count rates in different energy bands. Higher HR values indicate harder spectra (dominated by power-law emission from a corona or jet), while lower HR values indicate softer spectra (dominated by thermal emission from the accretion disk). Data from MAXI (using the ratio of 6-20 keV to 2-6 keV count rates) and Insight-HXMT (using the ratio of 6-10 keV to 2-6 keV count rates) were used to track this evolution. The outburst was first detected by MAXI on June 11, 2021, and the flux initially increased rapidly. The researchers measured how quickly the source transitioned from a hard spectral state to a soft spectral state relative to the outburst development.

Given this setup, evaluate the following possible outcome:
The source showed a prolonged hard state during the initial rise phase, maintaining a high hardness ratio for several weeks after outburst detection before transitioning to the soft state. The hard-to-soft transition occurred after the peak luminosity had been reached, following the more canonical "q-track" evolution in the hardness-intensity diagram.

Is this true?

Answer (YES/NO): NO